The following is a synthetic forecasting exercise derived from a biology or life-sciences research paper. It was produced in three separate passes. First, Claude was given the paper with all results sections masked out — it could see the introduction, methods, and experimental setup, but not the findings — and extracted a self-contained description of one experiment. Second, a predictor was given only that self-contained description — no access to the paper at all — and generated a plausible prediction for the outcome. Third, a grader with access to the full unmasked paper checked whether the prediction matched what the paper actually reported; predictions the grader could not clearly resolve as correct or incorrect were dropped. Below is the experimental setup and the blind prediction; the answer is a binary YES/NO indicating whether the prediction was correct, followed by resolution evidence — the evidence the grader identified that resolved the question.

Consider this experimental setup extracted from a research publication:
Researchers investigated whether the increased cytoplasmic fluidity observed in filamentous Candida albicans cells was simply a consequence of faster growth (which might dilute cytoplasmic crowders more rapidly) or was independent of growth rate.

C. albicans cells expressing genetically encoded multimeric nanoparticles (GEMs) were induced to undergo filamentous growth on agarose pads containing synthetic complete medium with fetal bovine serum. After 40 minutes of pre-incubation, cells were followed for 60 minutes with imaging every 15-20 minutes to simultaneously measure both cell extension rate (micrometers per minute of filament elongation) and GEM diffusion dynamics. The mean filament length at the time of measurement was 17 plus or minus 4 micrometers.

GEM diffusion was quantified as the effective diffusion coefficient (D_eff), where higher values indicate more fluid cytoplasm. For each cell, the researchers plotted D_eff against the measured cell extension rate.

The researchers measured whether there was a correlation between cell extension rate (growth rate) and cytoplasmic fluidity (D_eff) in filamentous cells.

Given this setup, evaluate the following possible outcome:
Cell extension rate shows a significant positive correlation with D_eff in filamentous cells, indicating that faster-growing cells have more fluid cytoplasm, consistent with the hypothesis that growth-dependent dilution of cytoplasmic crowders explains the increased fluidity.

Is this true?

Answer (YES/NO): NO